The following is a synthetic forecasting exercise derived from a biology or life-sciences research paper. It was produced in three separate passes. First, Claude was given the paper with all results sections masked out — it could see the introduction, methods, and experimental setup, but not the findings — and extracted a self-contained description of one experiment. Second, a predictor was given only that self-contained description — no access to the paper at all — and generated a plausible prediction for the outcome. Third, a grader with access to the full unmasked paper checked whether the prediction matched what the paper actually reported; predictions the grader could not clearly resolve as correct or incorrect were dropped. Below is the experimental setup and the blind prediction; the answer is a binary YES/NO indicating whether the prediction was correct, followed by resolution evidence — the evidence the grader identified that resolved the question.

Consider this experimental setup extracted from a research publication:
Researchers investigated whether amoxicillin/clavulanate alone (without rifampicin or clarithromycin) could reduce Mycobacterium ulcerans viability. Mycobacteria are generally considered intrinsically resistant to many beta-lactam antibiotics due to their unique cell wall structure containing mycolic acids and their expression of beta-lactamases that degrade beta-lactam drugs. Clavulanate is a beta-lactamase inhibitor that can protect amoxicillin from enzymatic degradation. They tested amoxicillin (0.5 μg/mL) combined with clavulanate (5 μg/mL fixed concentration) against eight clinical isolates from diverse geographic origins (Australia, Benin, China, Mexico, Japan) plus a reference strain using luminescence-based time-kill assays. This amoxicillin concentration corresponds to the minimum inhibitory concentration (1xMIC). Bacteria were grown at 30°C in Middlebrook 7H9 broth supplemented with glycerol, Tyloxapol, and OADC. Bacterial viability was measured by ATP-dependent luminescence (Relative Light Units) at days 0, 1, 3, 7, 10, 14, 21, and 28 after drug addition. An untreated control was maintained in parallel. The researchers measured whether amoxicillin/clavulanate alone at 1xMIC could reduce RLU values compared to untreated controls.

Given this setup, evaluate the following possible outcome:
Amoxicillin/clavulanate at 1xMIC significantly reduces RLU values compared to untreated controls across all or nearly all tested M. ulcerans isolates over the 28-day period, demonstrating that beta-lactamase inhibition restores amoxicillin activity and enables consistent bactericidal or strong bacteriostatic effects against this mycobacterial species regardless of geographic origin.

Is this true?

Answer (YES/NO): NO